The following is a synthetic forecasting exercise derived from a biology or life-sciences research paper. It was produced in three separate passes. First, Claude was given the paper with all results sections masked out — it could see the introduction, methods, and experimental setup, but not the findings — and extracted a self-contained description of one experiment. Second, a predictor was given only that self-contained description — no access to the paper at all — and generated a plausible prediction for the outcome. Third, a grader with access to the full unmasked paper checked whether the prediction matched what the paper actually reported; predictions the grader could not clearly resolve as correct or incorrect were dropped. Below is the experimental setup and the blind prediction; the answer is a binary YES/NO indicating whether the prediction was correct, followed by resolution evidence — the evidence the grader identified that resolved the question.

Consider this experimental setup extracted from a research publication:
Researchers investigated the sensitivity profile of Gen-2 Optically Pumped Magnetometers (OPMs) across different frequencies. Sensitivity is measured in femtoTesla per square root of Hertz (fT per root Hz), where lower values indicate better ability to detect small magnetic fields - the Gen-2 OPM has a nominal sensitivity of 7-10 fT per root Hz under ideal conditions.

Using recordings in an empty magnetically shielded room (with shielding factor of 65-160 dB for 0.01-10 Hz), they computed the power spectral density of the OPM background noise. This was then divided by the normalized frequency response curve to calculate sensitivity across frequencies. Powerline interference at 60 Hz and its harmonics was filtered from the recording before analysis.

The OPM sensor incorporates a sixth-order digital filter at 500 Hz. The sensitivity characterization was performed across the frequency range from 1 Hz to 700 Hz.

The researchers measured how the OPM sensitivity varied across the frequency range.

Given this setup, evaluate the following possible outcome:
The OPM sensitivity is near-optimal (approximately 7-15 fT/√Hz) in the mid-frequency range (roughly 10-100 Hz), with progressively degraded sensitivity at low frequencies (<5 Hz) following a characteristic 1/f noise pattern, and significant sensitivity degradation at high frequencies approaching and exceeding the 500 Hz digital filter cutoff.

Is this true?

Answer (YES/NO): NO